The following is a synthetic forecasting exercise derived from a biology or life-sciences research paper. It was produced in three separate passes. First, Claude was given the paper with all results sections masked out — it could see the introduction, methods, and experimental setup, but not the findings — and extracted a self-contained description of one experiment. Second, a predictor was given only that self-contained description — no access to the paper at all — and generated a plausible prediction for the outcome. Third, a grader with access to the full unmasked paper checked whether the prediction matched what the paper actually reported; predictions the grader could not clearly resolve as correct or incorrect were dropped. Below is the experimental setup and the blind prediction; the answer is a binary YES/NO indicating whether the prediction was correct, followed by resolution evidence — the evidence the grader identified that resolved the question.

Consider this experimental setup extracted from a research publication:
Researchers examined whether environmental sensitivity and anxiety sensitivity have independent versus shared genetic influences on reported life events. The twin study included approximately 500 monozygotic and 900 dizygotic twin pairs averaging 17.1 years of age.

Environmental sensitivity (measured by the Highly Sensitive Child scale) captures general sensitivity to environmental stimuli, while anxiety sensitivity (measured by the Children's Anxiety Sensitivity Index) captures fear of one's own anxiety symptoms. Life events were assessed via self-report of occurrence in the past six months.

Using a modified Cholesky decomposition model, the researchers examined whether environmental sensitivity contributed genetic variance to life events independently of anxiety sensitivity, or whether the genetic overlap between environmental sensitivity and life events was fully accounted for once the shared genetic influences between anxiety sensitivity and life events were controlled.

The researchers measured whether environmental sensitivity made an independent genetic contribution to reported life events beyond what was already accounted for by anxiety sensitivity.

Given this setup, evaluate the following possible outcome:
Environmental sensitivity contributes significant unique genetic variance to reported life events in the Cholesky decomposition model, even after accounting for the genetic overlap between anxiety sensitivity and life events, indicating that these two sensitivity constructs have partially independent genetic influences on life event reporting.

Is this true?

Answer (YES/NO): NO